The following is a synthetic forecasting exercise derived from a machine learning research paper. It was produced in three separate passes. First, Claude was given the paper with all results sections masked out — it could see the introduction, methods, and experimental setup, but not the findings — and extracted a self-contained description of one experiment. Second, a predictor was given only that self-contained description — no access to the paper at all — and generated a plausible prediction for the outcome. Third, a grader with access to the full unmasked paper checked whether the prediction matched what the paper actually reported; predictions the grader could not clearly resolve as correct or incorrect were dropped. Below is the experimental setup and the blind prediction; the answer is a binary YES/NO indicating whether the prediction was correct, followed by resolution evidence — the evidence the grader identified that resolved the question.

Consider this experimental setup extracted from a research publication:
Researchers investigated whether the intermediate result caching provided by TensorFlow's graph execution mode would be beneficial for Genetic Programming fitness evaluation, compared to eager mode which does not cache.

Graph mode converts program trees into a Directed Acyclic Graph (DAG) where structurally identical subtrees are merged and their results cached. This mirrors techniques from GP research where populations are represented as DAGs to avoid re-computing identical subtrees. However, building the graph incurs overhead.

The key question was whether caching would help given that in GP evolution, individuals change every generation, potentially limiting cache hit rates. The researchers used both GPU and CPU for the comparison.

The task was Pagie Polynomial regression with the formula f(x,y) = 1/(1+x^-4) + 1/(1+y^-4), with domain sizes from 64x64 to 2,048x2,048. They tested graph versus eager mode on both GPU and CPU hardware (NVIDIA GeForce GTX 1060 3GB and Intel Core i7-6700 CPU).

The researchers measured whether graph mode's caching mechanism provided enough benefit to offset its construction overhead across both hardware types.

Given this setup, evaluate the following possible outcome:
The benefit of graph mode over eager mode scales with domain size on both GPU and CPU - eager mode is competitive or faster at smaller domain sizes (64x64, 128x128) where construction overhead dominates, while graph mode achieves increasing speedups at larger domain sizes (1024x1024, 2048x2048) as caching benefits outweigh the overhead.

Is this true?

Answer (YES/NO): NO